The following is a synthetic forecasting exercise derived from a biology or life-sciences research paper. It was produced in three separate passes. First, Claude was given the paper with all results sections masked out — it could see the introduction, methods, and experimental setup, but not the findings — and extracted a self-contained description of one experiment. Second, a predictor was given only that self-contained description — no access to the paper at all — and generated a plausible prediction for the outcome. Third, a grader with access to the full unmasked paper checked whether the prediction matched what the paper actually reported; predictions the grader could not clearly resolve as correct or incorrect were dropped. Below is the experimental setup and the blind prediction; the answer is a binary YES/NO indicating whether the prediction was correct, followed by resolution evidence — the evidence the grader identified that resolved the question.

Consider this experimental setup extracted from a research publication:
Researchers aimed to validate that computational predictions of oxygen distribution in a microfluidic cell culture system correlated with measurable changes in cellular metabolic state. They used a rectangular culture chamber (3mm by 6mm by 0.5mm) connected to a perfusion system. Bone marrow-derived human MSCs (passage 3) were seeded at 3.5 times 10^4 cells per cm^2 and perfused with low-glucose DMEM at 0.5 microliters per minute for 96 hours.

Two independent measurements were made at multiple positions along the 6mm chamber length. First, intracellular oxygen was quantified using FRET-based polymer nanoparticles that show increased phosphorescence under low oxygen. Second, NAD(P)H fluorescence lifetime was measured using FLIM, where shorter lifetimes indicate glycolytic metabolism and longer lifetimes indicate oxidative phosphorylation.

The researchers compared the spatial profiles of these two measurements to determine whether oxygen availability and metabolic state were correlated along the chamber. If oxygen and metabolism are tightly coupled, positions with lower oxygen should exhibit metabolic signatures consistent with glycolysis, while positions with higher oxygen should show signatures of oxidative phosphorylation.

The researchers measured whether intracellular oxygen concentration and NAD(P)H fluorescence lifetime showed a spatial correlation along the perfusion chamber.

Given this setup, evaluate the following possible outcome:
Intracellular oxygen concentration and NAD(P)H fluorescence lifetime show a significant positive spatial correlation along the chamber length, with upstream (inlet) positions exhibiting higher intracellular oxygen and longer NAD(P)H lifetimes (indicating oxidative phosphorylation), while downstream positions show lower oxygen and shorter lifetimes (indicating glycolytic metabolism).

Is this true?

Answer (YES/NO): YES